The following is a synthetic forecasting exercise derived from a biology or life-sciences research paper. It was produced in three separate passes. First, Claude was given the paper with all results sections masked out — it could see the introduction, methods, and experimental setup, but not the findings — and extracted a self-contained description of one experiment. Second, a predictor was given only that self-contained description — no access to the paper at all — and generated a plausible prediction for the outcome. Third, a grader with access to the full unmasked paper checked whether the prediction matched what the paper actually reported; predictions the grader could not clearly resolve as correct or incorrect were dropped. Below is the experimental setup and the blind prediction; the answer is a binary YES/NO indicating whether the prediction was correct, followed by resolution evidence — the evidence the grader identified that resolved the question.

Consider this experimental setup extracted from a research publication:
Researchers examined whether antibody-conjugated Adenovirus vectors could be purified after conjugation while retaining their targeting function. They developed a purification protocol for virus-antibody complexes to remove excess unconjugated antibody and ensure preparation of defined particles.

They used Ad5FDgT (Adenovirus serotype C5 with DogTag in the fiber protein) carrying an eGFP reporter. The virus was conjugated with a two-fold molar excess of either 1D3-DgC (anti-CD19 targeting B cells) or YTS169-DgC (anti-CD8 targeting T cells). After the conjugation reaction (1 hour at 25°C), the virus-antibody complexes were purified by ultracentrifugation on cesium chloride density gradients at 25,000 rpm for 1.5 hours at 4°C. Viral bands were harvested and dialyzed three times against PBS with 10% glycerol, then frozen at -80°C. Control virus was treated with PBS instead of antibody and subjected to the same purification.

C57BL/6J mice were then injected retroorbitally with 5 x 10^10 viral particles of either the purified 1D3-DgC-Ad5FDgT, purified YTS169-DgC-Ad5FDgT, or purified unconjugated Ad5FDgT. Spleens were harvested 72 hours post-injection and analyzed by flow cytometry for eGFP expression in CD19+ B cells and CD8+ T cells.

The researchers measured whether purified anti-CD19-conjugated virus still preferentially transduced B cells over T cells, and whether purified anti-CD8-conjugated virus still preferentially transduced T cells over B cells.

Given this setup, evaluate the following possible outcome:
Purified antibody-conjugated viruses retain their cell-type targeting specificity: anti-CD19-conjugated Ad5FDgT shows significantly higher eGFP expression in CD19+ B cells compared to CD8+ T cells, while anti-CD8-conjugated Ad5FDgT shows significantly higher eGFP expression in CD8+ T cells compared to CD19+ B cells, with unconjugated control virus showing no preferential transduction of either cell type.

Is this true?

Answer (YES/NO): YES